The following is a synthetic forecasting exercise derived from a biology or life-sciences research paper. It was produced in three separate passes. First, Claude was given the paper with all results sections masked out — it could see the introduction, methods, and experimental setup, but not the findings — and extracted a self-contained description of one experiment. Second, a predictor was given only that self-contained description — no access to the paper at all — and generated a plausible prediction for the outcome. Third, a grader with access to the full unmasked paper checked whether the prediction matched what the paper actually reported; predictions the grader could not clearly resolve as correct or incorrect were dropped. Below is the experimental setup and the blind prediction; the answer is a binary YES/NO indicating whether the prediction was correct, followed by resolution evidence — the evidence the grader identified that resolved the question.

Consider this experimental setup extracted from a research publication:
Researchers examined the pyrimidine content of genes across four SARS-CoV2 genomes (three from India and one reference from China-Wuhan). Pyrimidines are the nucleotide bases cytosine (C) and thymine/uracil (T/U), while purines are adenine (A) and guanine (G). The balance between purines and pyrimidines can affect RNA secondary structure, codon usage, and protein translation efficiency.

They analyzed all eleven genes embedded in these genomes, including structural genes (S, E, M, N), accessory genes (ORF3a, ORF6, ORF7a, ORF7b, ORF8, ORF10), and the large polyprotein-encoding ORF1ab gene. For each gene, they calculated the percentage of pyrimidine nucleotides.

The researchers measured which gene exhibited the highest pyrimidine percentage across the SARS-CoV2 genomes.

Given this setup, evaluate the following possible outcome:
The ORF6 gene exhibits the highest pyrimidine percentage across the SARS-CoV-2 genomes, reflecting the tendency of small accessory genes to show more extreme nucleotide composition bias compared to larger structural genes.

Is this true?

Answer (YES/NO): NO